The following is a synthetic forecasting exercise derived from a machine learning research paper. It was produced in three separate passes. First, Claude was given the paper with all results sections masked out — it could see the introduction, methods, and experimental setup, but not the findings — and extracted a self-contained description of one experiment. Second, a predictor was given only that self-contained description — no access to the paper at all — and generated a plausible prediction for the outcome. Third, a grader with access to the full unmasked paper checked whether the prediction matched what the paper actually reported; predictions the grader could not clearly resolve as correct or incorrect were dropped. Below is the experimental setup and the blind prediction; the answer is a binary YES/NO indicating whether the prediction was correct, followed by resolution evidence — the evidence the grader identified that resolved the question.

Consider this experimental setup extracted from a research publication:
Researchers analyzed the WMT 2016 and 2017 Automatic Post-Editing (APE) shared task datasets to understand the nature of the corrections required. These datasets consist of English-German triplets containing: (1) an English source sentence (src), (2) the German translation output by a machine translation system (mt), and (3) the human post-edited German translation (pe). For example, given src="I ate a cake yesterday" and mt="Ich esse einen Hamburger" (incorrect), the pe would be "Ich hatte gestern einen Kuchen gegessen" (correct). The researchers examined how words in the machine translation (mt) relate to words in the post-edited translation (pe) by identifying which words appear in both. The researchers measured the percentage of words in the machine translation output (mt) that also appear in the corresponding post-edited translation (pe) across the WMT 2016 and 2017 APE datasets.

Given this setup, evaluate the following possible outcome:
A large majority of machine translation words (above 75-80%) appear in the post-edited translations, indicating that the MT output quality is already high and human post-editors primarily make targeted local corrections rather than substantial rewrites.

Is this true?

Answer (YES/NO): YES